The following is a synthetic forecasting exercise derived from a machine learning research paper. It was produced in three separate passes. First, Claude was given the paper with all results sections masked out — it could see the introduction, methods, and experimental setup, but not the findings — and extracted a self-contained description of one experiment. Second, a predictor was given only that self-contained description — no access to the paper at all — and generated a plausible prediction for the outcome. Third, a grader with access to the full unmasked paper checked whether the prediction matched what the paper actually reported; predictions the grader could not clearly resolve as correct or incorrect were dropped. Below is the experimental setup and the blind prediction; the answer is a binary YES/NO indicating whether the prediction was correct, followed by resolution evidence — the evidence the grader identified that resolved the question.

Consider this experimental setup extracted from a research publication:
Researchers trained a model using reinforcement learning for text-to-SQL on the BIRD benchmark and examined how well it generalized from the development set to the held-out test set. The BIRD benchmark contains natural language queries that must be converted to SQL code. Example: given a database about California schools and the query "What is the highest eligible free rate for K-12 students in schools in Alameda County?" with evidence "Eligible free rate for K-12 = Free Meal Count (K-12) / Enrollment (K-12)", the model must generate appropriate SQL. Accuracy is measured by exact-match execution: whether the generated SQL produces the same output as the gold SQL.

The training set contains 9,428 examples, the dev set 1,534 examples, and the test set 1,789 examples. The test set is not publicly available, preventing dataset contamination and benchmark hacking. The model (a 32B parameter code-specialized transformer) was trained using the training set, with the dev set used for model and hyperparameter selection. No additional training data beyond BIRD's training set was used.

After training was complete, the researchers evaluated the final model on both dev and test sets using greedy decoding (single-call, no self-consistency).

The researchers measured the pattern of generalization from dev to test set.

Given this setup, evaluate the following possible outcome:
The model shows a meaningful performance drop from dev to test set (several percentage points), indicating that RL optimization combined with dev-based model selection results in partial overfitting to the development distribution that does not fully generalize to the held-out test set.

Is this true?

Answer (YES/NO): NO